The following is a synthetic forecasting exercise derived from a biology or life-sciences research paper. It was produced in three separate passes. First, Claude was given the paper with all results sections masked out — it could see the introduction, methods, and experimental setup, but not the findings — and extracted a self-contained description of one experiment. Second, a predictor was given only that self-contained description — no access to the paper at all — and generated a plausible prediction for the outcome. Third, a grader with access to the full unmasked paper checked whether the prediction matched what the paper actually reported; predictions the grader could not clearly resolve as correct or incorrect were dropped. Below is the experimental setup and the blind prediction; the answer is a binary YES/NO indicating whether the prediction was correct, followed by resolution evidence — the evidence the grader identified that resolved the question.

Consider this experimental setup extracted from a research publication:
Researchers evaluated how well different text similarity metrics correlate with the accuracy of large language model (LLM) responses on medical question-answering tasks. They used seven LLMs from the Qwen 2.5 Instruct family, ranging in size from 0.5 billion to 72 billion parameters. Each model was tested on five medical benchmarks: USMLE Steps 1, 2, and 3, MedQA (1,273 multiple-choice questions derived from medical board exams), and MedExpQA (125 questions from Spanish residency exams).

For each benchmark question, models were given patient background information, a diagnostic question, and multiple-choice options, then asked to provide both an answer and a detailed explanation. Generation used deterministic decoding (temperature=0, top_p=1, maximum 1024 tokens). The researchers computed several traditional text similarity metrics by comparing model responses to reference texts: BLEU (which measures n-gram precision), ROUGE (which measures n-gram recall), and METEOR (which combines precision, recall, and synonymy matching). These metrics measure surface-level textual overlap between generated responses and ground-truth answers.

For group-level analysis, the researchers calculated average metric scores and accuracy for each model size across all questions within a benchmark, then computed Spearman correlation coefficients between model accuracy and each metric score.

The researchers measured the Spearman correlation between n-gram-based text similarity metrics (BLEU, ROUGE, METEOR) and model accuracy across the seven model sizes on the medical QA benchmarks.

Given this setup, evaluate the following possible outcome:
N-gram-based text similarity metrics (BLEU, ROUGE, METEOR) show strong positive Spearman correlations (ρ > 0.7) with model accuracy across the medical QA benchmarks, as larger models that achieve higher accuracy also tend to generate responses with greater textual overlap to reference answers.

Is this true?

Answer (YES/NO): NO